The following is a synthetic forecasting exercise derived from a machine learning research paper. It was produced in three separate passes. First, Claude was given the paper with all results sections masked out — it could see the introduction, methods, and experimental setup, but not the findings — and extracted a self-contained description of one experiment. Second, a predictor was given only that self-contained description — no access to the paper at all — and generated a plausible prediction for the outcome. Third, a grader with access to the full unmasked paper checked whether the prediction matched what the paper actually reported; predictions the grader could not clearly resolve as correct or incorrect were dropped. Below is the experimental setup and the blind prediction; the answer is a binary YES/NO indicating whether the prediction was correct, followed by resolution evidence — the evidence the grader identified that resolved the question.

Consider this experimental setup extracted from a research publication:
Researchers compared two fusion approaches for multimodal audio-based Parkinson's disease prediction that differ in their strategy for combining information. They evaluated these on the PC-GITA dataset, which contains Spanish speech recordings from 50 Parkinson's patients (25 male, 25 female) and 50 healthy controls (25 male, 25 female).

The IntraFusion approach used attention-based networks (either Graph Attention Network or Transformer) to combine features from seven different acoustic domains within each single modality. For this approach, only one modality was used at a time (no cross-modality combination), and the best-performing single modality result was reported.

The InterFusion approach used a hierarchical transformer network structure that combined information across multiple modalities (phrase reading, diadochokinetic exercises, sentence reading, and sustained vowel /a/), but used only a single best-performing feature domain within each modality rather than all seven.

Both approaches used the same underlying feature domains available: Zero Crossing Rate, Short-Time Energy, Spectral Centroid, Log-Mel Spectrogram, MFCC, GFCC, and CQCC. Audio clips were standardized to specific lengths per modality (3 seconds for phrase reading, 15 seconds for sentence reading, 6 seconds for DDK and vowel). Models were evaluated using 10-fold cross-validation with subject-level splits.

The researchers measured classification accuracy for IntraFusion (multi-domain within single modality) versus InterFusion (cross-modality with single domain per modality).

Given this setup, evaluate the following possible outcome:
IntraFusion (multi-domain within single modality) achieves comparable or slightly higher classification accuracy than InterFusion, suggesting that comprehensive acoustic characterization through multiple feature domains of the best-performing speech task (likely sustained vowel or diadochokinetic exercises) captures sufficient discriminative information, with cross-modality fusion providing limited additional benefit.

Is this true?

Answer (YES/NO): NO